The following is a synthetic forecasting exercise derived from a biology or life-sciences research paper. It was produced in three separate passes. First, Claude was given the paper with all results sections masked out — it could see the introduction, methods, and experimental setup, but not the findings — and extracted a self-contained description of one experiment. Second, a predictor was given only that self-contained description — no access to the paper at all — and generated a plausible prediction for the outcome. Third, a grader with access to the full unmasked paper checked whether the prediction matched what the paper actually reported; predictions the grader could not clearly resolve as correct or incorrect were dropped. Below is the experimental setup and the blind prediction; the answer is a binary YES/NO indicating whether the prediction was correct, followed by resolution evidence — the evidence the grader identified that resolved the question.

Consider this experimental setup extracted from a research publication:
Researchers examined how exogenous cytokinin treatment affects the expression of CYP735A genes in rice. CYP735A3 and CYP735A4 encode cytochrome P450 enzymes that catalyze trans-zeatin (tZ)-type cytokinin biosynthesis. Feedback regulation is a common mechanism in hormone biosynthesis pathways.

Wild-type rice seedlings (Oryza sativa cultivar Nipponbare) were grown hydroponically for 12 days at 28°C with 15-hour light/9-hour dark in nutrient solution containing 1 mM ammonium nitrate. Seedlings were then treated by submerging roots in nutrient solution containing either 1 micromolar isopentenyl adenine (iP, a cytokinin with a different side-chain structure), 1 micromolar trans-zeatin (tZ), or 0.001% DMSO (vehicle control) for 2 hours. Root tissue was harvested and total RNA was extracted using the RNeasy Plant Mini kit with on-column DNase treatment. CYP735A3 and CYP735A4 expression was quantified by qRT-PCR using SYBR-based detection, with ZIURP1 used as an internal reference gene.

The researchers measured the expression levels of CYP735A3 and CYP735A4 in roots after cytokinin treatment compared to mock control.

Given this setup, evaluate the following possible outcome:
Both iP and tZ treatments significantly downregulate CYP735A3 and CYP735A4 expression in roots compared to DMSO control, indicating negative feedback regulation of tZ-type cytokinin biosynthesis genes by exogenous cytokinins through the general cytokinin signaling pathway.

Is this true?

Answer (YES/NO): YES